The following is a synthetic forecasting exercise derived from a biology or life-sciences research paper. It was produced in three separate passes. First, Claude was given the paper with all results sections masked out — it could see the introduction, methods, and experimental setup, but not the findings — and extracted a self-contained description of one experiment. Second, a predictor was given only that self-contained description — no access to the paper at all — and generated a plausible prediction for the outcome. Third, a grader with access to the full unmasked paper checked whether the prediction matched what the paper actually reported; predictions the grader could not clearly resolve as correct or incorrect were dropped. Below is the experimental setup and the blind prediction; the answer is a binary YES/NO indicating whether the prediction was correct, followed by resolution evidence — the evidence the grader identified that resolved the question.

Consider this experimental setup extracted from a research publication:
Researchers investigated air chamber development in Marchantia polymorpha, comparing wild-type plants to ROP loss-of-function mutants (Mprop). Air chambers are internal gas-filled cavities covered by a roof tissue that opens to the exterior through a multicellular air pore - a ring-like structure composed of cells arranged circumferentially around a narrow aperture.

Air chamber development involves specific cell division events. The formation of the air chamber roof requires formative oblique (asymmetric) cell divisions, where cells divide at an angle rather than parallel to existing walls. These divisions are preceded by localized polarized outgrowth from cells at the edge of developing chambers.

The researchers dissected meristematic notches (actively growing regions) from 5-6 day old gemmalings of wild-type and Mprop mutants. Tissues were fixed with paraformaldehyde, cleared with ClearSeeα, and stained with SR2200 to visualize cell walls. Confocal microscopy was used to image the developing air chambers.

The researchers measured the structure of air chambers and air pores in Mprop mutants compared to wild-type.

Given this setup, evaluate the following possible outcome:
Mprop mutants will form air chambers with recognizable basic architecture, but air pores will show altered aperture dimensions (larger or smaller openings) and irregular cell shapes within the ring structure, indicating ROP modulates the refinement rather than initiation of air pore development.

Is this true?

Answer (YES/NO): NO